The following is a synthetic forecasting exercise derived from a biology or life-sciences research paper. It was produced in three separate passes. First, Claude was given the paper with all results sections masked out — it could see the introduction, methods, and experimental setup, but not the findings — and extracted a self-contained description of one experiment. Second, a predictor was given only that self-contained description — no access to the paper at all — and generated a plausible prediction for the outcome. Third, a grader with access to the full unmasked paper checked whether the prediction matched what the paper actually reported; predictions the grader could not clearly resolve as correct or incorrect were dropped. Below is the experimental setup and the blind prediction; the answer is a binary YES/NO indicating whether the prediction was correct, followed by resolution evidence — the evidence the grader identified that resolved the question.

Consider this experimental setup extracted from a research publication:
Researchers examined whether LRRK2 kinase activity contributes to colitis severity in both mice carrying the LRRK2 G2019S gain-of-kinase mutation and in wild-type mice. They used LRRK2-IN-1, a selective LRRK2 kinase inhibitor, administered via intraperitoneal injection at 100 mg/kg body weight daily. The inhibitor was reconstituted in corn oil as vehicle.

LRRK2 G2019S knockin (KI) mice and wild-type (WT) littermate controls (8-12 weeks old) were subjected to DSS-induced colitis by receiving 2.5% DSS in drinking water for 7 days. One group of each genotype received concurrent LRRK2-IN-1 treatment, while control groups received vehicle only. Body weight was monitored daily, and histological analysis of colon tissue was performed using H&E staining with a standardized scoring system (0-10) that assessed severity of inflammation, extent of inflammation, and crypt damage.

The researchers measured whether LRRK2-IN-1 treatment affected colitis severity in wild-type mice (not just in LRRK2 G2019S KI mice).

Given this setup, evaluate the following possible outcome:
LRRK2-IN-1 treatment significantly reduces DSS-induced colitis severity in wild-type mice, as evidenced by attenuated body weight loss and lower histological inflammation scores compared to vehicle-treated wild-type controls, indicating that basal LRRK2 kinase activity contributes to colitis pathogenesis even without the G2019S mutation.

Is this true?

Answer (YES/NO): YES